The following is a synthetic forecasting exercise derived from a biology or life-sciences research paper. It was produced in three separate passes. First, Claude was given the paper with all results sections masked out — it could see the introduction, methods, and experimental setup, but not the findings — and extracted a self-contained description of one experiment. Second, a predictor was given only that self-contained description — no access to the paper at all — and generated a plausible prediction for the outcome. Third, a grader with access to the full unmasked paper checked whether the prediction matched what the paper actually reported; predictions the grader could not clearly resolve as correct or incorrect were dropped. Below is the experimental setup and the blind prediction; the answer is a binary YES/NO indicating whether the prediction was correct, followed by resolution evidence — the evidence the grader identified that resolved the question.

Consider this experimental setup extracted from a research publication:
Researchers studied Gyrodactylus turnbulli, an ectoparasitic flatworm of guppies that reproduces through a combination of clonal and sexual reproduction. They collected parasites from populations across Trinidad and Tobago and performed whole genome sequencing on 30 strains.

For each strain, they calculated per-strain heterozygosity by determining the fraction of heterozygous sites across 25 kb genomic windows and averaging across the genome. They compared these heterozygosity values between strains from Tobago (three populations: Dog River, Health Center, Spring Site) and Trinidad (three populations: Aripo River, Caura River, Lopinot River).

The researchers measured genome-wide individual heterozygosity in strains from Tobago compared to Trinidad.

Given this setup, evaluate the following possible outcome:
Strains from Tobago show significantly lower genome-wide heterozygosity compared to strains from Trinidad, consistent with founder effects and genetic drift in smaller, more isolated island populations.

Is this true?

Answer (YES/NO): NO